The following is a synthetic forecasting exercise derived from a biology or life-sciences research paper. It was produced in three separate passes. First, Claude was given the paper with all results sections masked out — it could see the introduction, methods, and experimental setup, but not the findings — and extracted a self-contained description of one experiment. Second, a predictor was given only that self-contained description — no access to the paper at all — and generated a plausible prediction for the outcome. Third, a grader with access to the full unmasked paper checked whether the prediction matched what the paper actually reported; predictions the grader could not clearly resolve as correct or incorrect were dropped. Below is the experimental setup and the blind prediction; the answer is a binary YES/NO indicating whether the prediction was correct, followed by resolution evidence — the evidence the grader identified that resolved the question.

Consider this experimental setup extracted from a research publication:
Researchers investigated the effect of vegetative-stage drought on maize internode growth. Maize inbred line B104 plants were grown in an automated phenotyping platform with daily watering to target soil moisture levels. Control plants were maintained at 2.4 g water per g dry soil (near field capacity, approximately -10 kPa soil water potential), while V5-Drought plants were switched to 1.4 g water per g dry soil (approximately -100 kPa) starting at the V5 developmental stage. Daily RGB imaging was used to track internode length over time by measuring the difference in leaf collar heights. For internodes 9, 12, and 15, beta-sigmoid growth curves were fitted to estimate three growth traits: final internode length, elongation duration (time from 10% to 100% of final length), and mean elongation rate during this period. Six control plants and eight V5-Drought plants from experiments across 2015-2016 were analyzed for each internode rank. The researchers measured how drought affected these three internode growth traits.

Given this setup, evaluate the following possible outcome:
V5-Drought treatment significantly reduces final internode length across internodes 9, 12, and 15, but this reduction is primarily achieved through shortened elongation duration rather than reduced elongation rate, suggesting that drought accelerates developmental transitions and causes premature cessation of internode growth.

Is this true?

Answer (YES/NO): NO